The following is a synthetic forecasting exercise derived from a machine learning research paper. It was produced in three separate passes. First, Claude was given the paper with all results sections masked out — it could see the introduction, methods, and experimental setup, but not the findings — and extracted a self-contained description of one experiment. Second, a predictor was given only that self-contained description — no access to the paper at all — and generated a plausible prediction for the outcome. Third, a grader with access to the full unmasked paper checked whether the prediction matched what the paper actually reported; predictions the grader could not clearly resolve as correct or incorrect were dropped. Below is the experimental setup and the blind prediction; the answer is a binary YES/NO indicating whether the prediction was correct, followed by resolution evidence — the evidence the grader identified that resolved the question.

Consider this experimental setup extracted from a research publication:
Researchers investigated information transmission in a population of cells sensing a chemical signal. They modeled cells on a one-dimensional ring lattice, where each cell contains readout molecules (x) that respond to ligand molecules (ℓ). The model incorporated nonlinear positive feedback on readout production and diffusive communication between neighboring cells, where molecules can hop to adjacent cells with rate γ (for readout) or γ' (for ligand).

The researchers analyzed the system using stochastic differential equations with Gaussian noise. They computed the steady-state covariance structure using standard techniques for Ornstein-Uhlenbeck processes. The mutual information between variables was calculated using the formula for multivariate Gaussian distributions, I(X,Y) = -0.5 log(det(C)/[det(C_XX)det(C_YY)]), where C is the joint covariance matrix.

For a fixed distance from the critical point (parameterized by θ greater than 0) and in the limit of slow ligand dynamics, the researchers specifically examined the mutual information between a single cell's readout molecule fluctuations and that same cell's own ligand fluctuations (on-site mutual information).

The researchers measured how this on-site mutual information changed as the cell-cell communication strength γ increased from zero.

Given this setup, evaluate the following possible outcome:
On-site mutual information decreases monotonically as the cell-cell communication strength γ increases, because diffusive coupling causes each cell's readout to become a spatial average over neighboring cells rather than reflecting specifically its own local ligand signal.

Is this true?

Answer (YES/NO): YES